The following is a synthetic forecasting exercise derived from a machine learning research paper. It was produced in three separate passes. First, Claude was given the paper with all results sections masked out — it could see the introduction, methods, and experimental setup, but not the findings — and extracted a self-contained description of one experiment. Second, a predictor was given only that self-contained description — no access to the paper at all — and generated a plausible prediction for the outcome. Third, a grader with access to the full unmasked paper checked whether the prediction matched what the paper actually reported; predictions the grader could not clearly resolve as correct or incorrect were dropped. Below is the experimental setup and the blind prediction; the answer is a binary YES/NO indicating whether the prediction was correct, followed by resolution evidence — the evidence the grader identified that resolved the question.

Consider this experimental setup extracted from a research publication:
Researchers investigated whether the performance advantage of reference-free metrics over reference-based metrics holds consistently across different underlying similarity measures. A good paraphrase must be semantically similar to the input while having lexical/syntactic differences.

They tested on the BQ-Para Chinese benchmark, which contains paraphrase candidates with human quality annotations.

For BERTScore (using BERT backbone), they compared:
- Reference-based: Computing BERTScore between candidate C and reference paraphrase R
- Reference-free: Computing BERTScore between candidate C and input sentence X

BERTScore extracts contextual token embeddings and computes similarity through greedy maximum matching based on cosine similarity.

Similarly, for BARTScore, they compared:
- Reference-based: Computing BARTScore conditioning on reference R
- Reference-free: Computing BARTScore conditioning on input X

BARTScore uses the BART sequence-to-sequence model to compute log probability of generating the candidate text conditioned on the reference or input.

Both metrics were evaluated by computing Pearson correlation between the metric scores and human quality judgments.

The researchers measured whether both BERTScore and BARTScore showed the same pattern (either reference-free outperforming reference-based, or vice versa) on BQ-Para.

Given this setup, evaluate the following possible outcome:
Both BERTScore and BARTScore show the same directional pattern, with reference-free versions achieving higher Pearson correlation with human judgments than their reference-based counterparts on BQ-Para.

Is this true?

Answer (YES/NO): YES